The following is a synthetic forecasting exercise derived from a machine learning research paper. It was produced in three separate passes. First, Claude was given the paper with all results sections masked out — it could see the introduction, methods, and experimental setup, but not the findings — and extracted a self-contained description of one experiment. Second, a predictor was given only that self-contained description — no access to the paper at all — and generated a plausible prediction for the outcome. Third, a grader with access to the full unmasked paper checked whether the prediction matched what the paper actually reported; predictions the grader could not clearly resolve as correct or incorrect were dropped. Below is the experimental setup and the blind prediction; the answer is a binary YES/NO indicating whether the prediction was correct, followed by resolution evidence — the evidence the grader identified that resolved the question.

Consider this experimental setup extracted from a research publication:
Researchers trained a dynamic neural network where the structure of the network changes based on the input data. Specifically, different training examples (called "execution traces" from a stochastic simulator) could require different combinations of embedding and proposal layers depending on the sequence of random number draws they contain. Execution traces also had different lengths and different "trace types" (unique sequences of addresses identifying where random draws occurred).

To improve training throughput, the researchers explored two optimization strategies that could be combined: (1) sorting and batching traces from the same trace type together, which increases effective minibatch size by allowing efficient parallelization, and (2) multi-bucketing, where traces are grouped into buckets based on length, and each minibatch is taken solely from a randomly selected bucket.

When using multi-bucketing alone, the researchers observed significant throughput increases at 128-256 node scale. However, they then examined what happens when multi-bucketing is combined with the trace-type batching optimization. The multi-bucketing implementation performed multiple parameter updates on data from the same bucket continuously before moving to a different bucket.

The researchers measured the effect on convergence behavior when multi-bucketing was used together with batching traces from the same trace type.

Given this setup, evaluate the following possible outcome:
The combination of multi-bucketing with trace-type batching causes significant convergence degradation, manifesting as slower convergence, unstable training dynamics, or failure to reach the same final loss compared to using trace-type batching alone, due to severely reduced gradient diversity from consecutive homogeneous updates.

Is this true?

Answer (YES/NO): YES